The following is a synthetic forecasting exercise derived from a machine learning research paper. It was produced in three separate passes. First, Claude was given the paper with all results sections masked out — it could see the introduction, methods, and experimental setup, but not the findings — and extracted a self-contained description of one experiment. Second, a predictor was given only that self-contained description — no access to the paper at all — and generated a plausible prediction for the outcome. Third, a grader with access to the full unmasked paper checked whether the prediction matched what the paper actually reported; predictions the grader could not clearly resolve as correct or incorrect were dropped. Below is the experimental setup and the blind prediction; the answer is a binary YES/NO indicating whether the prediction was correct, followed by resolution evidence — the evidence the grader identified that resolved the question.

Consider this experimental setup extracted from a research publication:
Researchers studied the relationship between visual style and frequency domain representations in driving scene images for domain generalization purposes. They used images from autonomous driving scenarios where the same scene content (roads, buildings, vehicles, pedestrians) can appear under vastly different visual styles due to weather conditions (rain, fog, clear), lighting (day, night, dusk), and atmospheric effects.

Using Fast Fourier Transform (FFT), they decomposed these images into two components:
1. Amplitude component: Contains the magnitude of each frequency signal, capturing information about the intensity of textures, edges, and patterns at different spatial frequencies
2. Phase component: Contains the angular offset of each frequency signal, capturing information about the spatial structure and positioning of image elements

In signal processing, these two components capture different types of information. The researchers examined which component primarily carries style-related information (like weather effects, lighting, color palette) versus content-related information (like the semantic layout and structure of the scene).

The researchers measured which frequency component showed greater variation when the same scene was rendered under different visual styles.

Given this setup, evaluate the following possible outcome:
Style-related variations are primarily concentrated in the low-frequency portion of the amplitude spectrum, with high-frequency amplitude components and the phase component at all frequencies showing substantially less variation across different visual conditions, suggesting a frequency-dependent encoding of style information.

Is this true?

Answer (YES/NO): NO